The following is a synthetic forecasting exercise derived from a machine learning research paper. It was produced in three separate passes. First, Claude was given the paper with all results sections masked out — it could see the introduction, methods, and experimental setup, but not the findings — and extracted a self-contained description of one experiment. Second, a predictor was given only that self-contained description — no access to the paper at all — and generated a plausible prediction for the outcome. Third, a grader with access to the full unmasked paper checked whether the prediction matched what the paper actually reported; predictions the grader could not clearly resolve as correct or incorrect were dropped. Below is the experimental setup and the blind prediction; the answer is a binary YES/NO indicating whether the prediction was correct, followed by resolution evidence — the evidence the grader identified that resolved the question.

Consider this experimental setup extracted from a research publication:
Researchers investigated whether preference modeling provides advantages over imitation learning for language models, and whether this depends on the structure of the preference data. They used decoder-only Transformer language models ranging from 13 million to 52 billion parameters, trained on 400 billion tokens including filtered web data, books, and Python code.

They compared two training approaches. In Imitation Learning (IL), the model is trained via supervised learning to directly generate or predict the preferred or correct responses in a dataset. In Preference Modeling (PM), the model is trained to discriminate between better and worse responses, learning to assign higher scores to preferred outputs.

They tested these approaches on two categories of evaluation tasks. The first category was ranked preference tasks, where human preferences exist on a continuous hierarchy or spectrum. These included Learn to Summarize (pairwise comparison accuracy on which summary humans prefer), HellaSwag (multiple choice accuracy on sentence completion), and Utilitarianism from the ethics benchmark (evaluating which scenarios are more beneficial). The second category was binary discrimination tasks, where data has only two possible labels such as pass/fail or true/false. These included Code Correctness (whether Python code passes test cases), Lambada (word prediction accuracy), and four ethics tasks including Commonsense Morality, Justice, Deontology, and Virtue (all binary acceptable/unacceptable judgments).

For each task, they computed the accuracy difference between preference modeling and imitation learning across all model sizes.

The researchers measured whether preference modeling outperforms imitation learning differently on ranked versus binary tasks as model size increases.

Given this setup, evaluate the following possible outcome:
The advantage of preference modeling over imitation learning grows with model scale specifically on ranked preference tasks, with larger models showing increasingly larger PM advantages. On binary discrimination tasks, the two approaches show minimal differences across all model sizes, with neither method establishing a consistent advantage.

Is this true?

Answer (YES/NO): YES